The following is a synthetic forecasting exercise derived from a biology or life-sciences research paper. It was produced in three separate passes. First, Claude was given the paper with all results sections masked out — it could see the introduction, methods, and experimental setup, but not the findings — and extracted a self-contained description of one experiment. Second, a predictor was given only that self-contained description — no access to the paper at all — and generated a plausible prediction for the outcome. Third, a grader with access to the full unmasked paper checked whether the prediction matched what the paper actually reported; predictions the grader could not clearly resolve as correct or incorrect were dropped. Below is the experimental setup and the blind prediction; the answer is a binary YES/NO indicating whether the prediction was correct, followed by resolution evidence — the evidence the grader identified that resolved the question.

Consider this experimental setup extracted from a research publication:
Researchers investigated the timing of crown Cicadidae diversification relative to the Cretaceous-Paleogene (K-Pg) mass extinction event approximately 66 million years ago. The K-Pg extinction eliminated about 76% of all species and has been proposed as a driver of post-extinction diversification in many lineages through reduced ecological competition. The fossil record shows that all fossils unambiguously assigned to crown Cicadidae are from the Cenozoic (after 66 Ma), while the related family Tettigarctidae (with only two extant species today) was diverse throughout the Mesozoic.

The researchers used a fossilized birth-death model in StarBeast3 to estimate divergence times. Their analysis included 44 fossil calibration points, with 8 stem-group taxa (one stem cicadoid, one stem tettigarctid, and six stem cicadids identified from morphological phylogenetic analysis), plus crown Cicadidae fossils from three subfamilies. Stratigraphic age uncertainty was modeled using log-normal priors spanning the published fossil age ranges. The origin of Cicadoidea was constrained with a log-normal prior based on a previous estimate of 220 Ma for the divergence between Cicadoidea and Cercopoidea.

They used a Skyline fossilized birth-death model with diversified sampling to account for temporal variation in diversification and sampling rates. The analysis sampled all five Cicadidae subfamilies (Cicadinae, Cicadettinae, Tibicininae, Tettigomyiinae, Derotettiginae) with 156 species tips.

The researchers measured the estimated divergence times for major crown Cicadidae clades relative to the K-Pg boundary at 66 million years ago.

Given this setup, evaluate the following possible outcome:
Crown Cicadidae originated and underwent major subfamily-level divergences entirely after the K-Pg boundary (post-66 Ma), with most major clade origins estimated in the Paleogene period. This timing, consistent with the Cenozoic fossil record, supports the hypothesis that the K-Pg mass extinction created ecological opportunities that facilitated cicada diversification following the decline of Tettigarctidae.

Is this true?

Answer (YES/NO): NO